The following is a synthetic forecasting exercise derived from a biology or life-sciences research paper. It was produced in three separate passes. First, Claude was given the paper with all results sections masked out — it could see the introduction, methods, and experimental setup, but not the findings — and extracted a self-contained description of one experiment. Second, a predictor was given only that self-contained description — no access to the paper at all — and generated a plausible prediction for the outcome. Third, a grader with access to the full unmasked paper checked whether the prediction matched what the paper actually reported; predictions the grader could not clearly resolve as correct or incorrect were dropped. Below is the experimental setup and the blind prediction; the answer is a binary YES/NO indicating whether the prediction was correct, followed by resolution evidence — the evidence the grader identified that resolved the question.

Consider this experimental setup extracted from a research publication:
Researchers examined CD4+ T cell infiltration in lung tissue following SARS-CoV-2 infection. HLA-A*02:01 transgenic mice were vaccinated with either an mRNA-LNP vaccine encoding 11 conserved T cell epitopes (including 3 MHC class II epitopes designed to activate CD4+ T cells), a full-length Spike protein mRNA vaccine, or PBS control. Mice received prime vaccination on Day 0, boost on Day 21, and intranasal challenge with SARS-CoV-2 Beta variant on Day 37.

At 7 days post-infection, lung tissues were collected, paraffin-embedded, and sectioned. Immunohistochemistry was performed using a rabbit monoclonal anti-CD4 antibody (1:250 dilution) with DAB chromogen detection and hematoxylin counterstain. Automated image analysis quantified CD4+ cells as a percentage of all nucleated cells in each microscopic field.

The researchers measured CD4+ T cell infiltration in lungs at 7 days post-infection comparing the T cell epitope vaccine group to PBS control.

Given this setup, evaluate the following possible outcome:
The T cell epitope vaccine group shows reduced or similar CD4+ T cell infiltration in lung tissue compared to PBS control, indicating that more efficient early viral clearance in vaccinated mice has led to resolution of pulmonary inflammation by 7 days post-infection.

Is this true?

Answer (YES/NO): NO